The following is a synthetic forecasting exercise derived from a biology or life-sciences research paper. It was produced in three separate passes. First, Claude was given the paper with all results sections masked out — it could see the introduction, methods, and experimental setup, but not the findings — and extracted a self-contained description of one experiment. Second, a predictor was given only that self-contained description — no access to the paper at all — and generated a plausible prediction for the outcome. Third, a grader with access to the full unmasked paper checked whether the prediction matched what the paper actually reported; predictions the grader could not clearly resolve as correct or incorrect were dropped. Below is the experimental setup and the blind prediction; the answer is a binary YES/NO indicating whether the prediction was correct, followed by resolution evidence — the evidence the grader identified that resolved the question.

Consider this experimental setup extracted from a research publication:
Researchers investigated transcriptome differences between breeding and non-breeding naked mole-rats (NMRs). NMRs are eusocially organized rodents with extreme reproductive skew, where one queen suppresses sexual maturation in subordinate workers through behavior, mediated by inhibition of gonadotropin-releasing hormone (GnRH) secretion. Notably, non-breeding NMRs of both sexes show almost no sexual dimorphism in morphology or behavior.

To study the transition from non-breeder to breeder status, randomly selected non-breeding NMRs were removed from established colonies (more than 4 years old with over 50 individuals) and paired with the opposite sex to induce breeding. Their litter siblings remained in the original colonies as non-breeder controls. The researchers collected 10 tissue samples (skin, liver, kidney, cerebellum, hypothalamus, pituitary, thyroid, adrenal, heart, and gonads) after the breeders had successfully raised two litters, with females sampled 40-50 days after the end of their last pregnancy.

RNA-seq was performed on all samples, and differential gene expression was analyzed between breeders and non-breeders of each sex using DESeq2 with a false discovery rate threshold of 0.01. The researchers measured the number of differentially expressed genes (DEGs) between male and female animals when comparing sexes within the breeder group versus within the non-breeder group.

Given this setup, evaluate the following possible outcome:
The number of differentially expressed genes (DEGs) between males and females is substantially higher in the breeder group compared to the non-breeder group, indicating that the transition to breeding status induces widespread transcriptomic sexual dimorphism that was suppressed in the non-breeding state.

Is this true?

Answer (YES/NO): YES